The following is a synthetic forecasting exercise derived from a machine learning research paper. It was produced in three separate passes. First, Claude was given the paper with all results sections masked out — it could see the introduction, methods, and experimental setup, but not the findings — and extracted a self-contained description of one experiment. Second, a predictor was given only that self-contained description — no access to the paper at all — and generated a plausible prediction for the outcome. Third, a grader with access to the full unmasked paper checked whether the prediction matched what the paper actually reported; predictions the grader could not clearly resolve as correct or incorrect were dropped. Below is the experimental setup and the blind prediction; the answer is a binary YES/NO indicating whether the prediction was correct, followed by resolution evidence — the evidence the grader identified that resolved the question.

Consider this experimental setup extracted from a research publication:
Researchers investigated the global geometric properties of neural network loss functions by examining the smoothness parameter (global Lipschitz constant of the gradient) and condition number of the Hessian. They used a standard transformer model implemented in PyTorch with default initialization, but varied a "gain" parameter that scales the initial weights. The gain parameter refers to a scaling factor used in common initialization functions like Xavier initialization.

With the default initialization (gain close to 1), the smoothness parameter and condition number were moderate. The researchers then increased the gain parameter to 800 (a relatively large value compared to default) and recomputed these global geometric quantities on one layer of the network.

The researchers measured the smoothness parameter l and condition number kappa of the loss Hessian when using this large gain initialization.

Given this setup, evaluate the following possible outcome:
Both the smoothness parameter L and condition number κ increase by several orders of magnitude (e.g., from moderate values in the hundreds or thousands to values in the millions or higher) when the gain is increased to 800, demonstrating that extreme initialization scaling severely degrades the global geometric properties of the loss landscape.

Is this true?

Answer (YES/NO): YES